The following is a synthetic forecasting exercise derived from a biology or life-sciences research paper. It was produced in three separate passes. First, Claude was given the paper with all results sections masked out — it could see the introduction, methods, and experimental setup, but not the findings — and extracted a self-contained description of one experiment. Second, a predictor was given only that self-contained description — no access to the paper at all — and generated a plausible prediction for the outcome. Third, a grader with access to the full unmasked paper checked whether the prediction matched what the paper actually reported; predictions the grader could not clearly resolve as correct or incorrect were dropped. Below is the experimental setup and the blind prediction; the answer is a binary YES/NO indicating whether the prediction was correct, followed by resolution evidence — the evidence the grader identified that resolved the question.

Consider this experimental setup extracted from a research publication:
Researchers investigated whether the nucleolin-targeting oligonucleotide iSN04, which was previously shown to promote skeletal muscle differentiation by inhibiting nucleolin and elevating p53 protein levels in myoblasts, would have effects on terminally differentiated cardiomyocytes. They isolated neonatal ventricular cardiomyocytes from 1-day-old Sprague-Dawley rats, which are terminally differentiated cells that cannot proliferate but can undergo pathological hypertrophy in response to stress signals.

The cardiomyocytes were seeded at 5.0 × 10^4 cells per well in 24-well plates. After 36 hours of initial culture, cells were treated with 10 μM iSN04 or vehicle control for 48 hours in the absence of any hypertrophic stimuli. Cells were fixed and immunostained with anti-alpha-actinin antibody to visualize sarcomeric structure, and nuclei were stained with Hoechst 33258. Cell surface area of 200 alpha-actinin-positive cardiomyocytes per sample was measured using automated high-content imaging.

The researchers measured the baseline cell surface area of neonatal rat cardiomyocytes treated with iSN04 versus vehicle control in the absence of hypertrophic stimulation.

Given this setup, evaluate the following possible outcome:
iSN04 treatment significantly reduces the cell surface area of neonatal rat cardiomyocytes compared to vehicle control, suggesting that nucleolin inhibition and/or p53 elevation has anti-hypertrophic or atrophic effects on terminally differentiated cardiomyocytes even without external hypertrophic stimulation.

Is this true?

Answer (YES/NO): NO